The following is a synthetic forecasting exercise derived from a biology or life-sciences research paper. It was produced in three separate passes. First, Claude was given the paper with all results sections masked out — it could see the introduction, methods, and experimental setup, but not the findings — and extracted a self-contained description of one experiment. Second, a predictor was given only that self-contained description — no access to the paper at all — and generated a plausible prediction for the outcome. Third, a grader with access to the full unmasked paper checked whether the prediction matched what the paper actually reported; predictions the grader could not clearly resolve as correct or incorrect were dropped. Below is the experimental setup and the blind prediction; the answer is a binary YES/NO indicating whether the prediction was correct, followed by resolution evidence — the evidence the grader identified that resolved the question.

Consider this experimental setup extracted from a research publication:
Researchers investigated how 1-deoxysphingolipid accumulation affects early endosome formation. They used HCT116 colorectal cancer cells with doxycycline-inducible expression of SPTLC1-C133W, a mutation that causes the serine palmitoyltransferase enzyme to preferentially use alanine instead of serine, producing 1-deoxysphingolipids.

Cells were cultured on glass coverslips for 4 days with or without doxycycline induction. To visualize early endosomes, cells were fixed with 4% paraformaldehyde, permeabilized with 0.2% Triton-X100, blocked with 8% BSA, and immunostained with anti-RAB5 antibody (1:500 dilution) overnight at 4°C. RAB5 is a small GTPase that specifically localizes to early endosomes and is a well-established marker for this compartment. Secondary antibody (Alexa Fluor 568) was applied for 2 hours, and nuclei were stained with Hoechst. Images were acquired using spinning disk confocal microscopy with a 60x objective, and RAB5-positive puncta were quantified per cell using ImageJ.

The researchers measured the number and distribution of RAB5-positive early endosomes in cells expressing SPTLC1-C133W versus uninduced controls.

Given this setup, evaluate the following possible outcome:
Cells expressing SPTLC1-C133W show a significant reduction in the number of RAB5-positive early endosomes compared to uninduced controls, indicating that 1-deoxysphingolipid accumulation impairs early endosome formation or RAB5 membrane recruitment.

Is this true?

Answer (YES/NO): YES